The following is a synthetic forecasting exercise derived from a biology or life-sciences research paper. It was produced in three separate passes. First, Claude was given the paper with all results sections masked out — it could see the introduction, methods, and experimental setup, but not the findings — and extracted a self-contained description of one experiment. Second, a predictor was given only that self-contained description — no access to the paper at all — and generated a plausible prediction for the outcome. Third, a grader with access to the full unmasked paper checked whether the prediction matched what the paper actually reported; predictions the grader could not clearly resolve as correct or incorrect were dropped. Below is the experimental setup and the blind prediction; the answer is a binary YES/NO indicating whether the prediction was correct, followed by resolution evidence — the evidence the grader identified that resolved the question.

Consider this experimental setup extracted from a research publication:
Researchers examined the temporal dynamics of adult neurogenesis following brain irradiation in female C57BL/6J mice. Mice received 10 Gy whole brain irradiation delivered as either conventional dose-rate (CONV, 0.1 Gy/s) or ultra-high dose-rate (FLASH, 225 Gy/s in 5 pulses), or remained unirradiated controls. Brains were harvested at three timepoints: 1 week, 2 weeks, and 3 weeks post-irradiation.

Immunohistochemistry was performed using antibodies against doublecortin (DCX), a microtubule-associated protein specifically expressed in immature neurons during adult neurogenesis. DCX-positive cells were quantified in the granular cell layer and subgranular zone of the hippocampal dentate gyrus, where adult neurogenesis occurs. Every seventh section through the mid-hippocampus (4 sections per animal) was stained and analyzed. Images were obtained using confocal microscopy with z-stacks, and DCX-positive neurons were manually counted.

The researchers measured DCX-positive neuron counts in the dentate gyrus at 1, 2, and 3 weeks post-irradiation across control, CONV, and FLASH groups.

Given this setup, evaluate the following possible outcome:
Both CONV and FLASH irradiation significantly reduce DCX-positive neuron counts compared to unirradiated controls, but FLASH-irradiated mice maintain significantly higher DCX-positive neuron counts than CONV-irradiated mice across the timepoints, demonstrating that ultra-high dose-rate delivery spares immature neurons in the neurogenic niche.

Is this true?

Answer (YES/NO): NO